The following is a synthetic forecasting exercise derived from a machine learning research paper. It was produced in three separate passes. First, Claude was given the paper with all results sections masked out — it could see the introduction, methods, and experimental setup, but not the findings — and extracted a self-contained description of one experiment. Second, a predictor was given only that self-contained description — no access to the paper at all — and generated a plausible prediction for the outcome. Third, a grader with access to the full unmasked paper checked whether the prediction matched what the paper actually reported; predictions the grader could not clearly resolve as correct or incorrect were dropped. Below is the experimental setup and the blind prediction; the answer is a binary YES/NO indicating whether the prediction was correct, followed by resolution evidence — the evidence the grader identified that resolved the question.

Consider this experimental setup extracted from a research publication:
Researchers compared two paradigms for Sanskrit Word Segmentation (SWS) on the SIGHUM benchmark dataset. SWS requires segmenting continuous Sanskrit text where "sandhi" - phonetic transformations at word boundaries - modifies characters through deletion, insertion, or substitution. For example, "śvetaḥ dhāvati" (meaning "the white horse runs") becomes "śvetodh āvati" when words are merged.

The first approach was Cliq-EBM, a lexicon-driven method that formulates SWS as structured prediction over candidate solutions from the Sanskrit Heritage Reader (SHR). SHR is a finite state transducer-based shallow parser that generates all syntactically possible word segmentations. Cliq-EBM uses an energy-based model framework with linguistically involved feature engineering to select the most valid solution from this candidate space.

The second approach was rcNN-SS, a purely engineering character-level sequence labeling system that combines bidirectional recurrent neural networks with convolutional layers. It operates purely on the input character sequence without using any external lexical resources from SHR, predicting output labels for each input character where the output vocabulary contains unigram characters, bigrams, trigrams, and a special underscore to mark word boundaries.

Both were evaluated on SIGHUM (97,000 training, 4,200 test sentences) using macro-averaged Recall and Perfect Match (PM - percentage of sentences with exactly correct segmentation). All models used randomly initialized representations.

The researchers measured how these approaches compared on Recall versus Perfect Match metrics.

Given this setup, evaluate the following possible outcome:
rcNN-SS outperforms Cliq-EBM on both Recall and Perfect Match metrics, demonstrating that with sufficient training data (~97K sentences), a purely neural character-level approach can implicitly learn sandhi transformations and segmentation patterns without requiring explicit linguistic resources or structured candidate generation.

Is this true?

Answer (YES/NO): NO